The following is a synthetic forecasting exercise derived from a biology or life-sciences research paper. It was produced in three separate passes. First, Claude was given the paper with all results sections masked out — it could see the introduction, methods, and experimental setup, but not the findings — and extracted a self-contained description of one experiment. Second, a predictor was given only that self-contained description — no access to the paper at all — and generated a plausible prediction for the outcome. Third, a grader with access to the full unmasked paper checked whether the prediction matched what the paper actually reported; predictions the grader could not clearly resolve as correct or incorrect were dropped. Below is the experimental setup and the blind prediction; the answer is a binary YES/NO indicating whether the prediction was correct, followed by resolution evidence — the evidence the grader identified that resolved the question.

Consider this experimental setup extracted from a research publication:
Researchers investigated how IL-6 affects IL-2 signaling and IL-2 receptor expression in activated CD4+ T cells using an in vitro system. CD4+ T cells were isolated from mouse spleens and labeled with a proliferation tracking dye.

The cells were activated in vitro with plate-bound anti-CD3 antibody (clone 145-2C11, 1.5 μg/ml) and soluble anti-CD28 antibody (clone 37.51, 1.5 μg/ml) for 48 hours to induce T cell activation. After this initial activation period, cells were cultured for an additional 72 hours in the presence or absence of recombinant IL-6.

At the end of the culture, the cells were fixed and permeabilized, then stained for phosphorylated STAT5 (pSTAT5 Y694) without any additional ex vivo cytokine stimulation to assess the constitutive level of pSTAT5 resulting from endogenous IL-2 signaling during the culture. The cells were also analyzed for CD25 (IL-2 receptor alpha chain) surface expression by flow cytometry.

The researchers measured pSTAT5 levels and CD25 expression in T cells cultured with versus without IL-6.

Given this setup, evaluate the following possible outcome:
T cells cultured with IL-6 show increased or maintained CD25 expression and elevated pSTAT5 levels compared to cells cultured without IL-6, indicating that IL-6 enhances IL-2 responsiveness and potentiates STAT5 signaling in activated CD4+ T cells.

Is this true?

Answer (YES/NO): NO